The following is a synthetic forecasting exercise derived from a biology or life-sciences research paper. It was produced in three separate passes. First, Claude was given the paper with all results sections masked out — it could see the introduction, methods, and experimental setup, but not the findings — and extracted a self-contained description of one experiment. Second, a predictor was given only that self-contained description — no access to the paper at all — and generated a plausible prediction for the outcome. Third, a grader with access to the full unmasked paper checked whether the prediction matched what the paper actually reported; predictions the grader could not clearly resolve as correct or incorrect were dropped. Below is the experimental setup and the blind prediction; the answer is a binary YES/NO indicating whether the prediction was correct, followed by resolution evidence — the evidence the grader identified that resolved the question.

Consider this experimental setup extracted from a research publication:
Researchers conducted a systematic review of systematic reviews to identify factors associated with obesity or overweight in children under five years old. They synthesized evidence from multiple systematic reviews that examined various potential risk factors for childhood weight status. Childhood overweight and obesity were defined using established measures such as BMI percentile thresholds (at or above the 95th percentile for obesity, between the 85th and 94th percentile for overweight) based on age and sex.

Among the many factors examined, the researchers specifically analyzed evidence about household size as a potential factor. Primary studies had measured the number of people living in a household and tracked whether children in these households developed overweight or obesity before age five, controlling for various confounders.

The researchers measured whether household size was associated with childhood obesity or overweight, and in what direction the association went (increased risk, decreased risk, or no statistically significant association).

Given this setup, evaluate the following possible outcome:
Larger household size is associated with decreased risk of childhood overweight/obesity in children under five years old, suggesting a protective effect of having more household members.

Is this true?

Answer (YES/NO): YES